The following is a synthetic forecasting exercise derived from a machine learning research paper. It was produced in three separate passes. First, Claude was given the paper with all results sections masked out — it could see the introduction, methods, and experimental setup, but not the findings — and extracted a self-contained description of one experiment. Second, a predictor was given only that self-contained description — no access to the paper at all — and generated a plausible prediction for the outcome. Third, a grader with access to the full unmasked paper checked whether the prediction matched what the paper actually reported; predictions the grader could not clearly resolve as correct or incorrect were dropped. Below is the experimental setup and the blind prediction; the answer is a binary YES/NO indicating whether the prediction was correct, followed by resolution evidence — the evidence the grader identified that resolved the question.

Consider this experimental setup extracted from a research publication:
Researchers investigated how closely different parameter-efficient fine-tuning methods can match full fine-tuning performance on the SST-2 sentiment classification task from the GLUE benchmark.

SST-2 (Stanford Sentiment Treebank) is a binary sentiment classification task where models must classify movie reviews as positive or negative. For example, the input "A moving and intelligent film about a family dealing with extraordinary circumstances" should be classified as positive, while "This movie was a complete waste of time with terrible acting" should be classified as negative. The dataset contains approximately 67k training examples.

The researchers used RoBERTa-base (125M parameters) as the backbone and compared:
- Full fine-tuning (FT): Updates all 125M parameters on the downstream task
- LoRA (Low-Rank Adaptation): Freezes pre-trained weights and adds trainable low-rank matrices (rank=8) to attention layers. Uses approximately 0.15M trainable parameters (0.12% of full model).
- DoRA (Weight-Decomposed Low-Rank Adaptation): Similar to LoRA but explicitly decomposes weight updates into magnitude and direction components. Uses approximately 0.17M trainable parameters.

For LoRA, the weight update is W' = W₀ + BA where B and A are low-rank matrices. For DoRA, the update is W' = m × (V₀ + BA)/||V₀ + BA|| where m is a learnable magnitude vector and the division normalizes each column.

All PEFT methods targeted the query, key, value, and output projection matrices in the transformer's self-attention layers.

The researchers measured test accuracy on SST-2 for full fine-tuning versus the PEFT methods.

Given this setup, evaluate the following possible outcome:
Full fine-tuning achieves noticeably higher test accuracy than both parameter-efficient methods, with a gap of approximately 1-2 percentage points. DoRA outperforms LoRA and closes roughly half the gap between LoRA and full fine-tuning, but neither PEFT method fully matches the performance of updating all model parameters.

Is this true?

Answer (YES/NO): NO